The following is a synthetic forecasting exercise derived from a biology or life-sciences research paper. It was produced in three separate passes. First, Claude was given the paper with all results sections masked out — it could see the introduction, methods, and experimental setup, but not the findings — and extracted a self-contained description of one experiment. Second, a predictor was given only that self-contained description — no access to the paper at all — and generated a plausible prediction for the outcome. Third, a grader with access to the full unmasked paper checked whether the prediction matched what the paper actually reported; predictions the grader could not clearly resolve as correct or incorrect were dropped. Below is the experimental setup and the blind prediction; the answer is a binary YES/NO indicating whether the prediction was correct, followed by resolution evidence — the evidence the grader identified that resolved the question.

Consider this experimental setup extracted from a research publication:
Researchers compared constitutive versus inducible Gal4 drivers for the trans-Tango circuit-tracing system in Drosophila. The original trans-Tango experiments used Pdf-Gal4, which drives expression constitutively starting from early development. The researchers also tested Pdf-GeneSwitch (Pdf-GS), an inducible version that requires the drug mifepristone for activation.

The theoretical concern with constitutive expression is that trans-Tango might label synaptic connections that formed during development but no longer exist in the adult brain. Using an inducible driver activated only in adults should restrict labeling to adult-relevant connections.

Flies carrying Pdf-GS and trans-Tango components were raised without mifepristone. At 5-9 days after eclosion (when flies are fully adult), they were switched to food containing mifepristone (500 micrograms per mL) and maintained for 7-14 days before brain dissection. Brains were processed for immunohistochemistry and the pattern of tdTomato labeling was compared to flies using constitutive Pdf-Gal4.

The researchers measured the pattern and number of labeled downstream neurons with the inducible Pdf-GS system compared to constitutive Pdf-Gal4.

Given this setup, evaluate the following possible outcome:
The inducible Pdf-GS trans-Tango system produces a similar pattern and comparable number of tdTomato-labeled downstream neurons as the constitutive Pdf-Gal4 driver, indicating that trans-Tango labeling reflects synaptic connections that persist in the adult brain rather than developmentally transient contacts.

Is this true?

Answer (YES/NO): NO